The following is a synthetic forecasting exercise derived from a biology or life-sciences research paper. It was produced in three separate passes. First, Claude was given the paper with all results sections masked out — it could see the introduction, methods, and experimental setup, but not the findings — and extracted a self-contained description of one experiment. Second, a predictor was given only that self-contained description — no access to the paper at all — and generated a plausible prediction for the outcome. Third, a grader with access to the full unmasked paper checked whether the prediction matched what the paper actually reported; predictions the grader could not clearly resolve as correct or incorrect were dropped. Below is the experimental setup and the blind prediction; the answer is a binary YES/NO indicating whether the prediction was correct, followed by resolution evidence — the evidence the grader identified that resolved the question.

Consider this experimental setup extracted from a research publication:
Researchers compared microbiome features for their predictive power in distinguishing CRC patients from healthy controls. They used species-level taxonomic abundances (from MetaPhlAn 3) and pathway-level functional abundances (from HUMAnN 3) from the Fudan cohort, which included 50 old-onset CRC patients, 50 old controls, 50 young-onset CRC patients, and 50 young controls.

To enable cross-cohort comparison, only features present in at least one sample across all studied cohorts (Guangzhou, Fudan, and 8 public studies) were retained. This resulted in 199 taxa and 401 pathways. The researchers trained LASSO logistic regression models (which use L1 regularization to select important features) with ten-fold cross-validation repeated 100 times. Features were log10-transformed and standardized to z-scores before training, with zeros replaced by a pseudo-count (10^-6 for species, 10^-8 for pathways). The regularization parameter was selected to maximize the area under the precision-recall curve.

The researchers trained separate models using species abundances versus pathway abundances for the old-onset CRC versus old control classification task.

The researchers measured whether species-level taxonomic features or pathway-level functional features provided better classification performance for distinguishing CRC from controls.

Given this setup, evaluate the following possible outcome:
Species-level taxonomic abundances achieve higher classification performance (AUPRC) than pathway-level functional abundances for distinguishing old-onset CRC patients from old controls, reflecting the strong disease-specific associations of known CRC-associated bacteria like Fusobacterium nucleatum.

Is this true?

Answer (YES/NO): NO